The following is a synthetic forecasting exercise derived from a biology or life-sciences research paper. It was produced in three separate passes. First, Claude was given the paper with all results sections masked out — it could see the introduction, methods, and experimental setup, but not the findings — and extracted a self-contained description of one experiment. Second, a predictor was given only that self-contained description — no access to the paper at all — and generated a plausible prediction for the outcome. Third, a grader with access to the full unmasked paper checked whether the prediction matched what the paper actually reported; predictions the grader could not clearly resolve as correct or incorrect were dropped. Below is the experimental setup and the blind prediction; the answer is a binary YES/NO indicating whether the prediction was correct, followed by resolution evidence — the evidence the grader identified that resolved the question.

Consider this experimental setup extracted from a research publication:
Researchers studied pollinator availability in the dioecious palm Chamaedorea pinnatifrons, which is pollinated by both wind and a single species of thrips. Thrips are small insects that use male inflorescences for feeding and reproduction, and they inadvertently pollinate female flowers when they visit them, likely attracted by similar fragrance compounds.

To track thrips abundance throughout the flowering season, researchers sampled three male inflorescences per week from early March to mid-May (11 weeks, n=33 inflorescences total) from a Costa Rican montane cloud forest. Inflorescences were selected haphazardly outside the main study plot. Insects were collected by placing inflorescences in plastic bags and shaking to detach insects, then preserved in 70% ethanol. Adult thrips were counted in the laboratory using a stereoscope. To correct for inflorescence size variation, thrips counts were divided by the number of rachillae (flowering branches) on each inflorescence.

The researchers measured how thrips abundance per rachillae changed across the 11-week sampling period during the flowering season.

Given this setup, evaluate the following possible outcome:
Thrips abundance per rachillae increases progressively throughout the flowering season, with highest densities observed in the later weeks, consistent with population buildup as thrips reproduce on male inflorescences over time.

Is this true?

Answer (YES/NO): YES